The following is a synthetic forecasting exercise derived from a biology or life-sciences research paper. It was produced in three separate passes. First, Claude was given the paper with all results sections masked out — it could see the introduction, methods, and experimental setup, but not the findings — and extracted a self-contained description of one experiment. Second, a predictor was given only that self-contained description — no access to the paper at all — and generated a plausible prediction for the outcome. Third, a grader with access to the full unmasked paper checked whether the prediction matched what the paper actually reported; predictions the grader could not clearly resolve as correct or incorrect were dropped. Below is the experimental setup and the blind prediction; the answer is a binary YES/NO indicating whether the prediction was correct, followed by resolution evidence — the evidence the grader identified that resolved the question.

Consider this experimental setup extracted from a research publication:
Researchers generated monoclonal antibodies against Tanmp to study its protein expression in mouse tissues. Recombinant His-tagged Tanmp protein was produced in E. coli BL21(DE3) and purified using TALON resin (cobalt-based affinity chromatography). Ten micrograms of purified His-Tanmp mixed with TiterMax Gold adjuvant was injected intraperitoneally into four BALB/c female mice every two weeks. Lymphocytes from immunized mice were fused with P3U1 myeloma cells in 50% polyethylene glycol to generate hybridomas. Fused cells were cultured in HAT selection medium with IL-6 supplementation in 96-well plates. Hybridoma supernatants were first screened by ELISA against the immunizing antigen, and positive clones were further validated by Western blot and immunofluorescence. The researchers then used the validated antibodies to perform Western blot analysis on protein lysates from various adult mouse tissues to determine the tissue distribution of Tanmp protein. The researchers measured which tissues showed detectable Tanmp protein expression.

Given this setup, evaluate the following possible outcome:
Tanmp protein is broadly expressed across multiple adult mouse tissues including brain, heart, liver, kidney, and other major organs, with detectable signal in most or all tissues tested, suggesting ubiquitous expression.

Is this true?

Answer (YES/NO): NO